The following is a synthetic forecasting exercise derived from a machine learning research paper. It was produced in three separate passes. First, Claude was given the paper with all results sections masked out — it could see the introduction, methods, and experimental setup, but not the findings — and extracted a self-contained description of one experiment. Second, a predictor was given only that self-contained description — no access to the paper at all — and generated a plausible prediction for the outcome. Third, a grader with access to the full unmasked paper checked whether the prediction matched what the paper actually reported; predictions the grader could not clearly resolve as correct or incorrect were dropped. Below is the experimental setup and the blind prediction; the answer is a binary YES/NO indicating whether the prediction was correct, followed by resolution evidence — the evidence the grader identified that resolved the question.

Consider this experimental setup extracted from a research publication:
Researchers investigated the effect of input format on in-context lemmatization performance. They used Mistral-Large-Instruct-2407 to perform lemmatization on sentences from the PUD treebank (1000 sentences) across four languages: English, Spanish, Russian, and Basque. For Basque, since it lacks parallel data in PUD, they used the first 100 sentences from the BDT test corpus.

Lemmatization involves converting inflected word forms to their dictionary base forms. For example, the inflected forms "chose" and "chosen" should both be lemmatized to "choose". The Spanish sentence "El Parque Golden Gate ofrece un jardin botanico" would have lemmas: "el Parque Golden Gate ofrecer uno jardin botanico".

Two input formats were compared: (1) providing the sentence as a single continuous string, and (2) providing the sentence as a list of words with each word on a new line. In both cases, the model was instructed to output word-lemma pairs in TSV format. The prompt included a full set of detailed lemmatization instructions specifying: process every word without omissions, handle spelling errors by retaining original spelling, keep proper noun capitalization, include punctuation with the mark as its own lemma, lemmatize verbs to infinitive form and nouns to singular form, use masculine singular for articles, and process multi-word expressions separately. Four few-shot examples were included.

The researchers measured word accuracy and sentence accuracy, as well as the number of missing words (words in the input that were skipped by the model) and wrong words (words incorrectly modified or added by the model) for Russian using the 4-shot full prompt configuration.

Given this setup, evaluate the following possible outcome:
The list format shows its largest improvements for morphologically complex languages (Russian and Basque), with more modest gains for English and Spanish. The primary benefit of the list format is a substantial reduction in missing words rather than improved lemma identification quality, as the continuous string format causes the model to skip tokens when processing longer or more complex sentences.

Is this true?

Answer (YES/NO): NO